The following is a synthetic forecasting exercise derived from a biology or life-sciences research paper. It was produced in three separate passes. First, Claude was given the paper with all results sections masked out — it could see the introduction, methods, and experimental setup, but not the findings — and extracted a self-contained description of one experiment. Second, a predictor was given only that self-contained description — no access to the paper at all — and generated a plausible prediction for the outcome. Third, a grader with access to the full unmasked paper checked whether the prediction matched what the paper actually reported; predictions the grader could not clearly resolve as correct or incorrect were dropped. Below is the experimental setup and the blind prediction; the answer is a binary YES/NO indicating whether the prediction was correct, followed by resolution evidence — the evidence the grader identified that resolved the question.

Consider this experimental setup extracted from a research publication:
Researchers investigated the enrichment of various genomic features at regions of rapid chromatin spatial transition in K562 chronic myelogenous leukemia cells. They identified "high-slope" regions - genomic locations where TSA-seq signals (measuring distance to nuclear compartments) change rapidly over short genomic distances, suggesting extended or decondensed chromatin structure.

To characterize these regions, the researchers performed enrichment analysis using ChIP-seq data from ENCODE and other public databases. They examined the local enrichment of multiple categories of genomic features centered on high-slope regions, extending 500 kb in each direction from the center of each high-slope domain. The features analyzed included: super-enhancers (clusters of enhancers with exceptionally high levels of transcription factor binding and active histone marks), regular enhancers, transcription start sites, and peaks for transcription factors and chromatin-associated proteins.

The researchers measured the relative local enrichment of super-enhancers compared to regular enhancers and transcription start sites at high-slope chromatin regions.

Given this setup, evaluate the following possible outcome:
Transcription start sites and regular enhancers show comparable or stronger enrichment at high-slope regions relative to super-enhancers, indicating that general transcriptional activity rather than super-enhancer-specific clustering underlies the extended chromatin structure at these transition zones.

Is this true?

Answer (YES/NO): NO